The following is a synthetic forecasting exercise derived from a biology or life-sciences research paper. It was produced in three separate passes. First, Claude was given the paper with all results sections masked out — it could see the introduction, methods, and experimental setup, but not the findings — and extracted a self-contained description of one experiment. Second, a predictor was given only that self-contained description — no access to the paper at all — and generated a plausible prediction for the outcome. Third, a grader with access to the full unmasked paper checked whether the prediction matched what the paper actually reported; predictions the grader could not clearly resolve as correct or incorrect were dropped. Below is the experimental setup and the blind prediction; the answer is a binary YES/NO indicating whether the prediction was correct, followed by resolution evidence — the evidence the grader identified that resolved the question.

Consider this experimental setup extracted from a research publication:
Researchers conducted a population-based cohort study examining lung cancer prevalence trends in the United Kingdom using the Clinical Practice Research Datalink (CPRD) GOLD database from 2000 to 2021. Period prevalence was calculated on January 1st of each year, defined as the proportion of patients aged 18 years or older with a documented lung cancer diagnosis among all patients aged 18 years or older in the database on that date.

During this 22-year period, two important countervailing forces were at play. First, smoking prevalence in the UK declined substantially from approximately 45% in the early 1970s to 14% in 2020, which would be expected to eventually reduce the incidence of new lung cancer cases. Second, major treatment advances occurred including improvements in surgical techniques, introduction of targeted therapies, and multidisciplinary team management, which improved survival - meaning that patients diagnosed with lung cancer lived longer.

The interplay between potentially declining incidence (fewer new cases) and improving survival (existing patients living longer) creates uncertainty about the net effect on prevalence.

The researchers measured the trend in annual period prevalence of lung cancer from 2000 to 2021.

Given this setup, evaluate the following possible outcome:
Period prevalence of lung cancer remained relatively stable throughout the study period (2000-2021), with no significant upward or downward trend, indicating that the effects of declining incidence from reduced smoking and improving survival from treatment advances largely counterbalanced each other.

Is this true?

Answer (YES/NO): NO